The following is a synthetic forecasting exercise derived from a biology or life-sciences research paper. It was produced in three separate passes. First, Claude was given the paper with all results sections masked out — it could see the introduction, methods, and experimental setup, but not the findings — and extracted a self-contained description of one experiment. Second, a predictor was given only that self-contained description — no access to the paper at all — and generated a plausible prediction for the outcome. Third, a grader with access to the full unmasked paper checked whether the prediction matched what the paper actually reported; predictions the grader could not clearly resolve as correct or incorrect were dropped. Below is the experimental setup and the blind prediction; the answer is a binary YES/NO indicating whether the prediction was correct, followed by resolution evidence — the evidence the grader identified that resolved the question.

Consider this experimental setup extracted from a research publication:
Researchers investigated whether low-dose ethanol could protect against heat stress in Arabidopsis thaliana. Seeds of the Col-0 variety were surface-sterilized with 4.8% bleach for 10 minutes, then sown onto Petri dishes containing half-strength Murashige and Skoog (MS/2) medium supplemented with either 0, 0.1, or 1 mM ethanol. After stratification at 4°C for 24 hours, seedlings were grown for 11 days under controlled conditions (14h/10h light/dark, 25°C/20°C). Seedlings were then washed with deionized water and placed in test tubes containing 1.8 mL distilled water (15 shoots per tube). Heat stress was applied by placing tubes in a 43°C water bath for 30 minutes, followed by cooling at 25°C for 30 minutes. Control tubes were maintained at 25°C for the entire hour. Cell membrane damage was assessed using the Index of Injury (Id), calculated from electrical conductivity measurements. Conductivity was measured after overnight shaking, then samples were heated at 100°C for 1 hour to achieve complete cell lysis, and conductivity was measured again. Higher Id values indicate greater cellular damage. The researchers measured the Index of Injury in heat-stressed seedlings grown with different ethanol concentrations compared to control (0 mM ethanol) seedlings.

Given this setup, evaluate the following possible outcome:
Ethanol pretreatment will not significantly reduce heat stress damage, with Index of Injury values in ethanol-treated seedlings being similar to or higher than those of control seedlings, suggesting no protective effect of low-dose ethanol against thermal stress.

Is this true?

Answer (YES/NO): NO